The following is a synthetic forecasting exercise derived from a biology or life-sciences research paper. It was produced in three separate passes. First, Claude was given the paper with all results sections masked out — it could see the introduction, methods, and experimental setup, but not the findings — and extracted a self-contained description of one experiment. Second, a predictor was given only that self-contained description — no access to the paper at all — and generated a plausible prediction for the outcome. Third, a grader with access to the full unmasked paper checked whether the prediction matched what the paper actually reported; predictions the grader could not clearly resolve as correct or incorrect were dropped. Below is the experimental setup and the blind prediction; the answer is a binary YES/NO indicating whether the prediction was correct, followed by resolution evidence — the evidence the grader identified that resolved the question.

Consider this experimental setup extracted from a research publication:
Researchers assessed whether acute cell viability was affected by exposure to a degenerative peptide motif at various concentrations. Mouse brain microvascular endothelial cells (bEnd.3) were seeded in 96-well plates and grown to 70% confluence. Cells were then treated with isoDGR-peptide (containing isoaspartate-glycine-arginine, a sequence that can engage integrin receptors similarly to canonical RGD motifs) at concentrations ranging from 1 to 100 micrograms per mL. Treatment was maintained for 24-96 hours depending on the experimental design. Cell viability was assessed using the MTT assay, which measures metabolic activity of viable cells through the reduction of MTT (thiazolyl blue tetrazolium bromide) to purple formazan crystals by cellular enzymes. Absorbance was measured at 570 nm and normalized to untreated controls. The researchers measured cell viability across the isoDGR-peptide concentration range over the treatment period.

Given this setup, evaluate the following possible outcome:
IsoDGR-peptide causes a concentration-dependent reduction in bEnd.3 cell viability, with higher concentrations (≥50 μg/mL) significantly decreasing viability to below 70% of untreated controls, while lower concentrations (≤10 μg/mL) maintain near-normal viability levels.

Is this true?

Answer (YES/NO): NO